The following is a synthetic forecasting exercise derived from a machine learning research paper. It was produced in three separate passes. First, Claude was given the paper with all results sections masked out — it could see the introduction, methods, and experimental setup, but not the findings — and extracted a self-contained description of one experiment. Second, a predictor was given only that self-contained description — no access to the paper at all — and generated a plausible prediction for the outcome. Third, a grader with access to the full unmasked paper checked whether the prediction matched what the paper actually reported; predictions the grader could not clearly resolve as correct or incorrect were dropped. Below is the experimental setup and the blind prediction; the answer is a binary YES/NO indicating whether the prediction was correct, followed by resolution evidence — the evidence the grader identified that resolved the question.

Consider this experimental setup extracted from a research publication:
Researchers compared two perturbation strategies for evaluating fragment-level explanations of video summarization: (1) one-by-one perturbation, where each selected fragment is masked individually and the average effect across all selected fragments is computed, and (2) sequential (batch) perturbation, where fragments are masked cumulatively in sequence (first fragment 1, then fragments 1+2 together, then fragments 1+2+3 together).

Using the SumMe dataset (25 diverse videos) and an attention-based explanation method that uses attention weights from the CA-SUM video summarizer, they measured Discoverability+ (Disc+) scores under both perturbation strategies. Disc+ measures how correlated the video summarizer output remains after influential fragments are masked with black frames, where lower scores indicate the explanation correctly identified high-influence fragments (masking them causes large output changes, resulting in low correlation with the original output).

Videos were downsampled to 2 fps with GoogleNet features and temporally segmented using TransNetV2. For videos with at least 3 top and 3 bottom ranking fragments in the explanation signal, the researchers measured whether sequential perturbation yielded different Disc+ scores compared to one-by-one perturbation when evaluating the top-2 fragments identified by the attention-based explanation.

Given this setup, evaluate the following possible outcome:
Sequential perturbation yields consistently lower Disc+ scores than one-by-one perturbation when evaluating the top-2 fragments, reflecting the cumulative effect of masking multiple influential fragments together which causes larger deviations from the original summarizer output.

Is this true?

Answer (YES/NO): YES